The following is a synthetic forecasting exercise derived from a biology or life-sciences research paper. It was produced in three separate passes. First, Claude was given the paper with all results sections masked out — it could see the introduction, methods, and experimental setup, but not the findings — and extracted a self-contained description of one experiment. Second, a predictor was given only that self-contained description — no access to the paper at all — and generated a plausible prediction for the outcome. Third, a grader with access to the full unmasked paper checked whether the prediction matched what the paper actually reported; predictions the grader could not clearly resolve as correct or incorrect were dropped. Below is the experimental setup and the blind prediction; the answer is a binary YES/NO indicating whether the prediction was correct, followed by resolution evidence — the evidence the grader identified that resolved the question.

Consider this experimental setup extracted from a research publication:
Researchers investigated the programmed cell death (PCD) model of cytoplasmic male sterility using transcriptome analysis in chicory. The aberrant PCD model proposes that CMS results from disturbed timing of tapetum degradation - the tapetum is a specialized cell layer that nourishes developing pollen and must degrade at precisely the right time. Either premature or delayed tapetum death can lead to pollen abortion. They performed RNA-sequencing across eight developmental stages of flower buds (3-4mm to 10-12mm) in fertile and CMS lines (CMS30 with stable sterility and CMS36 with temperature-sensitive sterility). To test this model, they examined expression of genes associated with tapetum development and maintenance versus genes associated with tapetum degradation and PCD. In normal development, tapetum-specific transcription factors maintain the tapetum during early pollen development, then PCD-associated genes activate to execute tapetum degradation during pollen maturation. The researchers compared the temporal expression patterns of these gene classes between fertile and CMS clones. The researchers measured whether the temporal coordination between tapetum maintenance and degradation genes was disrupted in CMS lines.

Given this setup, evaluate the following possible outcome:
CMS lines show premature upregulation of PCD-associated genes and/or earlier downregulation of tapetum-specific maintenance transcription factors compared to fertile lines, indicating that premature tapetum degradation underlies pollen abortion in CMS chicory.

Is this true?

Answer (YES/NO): NO